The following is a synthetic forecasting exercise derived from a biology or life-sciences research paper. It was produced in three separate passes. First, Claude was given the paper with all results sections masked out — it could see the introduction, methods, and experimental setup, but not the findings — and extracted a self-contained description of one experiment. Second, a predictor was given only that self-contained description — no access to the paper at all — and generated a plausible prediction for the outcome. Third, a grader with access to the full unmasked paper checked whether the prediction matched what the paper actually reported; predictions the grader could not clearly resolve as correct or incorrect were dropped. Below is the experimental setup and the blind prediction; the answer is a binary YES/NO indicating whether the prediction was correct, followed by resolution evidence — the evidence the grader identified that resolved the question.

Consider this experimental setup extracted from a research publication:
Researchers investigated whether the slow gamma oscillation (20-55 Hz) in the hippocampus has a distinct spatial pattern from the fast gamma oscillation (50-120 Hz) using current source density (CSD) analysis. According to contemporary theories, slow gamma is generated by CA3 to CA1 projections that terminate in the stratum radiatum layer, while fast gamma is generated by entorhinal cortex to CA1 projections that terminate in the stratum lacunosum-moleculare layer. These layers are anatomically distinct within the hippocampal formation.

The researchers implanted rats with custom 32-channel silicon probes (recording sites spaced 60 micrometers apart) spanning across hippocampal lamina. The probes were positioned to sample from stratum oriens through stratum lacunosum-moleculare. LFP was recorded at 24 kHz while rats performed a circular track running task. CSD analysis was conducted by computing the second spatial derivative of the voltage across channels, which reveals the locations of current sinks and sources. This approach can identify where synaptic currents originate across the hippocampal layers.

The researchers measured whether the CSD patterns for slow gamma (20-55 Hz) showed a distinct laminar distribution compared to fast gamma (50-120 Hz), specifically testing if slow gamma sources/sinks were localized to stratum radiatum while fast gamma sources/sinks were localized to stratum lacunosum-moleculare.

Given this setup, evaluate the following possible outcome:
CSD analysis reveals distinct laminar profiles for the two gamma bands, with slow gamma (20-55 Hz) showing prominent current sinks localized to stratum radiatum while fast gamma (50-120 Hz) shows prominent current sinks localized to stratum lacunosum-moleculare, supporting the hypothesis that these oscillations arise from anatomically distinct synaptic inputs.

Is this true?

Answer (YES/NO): NO